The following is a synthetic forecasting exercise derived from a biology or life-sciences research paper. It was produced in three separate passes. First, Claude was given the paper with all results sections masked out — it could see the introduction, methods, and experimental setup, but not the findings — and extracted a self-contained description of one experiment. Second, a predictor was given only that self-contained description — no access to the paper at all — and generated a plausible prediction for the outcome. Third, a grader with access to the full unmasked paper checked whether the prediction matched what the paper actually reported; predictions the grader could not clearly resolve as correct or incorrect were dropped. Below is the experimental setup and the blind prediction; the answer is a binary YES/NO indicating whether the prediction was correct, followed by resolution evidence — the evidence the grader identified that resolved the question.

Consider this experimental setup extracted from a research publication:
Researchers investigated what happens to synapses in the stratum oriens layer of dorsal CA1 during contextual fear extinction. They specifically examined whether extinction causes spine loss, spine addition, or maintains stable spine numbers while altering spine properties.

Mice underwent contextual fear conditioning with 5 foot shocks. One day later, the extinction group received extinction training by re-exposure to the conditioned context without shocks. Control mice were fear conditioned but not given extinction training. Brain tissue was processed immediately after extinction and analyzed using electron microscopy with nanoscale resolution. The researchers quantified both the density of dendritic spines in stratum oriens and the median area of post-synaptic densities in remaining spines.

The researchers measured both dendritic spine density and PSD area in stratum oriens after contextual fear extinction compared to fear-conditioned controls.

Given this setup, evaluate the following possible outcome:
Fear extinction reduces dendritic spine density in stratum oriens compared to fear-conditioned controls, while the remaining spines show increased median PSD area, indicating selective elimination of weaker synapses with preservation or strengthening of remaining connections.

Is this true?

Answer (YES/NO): YES